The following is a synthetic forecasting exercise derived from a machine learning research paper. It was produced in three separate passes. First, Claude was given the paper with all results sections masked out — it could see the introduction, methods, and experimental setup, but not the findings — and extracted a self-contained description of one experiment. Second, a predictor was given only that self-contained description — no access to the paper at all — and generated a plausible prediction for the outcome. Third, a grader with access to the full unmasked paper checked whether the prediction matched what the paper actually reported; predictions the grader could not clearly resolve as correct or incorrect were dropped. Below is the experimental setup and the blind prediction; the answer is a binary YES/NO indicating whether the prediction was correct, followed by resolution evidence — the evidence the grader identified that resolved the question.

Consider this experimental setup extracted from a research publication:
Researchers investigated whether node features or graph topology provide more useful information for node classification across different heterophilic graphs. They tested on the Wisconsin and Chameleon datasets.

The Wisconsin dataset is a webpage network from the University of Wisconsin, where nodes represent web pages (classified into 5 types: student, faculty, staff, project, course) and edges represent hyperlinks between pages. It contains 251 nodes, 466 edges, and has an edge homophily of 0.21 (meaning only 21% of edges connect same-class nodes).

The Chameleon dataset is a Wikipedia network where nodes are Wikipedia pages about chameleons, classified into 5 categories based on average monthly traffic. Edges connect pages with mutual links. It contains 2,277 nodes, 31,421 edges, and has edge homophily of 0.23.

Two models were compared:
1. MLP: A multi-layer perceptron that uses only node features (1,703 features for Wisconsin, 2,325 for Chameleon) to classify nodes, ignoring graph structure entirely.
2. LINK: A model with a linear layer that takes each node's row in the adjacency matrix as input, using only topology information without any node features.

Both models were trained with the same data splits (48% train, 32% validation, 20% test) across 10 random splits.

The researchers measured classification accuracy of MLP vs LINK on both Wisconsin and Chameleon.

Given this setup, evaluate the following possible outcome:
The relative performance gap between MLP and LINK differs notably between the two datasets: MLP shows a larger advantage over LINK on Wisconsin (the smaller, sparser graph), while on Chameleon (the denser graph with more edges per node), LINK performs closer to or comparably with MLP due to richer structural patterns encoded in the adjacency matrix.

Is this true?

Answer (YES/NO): NO